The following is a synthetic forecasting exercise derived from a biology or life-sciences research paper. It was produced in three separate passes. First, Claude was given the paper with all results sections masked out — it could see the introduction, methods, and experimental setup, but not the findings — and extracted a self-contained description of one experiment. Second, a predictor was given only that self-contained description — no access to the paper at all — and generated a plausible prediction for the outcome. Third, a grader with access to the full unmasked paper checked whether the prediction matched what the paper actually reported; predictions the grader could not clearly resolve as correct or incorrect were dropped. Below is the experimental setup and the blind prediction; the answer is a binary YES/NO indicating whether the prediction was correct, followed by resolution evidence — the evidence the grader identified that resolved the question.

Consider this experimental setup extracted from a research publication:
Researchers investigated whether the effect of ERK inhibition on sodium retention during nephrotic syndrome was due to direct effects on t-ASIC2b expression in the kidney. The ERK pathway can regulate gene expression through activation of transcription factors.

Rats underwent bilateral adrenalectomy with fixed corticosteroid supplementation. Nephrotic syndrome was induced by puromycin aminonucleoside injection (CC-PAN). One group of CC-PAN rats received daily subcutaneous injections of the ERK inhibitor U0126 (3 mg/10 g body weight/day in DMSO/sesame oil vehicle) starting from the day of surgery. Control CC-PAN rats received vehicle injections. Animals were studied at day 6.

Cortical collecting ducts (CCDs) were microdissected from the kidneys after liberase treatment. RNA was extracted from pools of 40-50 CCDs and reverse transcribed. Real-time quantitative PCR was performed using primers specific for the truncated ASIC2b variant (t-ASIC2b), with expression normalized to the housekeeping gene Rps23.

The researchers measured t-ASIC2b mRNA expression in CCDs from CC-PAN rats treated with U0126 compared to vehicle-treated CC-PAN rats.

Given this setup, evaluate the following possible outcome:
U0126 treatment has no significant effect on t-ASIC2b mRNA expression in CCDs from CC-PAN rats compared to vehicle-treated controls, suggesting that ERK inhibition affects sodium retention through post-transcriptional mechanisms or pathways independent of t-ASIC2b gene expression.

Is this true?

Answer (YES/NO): NO